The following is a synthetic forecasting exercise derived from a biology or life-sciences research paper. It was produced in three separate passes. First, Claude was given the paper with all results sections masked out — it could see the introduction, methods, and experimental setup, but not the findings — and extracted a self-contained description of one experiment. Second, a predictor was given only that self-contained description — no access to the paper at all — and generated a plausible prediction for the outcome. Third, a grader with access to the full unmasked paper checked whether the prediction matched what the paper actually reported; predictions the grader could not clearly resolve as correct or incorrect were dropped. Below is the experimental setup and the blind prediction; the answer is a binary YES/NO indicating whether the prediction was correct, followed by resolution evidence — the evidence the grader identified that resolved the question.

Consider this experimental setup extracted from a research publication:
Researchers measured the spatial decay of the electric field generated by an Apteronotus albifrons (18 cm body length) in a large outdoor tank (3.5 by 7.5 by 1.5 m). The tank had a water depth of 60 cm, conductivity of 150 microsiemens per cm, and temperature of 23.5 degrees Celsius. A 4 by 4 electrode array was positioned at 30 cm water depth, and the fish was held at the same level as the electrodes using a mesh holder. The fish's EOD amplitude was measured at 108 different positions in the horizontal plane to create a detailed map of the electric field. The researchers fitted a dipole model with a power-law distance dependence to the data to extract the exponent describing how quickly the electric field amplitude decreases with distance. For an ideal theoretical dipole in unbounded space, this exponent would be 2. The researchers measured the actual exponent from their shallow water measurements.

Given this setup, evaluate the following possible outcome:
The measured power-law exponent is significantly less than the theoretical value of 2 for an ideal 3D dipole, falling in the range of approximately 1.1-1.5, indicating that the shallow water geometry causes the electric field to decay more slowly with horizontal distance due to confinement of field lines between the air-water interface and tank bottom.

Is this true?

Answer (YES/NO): NO